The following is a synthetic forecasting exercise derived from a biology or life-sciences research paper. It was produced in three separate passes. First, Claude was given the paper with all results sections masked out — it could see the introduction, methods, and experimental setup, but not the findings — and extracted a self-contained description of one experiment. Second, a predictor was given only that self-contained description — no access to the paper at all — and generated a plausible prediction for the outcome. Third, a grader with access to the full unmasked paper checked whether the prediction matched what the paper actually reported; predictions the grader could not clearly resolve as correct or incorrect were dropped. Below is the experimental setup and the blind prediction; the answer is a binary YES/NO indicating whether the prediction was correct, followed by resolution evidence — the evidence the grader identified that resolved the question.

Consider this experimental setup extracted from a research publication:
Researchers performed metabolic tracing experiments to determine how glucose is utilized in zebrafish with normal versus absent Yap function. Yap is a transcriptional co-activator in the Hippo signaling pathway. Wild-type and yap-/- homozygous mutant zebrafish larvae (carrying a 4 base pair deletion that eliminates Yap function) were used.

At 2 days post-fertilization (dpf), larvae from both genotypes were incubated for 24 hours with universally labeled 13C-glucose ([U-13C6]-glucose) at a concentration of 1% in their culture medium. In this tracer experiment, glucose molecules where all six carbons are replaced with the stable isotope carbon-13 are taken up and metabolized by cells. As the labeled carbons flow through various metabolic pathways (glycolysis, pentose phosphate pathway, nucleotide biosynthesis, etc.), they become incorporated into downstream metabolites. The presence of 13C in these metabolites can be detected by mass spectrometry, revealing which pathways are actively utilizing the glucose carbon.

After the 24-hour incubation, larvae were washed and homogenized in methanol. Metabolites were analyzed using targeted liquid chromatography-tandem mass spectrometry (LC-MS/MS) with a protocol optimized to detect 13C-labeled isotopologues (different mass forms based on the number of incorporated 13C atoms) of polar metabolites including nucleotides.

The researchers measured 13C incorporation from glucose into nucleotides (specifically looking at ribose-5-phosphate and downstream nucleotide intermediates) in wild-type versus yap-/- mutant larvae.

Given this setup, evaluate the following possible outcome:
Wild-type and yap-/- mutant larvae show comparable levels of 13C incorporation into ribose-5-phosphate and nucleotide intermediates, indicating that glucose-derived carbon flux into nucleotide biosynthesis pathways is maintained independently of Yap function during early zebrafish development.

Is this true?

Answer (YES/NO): NO